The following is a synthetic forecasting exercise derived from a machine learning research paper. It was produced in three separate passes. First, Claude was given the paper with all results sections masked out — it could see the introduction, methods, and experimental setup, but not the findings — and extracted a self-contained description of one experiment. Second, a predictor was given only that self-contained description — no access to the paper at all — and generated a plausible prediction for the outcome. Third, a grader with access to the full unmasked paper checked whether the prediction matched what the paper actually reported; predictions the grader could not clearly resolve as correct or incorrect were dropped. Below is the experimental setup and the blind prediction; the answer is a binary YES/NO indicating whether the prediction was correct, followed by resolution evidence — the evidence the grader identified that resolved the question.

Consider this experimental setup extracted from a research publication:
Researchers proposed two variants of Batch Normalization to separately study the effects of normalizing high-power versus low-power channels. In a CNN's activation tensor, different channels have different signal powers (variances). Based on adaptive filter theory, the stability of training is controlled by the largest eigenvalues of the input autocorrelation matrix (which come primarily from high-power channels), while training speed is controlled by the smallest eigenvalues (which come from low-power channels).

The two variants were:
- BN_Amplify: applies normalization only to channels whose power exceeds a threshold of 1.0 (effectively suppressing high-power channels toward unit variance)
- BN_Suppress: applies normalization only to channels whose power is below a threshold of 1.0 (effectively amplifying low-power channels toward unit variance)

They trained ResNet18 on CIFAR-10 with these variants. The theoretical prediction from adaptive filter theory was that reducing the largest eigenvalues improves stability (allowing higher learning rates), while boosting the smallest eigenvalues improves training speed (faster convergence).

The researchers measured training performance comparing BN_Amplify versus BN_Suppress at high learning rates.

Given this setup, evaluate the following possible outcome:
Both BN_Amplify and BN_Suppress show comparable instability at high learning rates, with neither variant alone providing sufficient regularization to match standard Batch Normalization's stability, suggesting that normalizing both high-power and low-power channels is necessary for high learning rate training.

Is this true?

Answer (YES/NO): NO